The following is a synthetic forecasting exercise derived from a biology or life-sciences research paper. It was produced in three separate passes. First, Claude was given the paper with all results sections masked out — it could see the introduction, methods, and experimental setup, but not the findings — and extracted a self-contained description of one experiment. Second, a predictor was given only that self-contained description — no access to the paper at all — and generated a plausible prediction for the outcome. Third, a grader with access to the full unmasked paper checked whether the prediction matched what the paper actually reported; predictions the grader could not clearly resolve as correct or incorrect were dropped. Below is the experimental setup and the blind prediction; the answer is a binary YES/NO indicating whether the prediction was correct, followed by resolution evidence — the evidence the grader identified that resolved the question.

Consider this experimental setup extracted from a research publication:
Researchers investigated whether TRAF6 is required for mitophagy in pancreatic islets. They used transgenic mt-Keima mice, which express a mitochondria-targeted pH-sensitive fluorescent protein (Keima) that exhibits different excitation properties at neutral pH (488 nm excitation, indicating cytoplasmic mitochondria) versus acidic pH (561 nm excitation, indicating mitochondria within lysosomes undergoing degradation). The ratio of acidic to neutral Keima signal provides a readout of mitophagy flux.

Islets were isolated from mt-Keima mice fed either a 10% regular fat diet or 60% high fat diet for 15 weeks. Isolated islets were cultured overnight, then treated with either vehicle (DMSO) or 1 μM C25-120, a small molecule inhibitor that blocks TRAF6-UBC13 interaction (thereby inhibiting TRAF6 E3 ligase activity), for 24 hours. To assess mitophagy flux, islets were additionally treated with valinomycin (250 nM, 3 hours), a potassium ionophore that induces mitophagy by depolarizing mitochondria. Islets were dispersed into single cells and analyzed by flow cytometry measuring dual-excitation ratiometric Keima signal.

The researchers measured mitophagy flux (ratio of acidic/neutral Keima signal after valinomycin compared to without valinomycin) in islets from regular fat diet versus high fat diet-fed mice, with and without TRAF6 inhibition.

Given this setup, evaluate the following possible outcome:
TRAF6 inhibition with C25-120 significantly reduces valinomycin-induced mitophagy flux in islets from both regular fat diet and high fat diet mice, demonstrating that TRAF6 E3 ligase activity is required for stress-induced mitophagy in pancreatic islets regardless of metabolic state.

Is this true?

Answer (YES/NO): NO